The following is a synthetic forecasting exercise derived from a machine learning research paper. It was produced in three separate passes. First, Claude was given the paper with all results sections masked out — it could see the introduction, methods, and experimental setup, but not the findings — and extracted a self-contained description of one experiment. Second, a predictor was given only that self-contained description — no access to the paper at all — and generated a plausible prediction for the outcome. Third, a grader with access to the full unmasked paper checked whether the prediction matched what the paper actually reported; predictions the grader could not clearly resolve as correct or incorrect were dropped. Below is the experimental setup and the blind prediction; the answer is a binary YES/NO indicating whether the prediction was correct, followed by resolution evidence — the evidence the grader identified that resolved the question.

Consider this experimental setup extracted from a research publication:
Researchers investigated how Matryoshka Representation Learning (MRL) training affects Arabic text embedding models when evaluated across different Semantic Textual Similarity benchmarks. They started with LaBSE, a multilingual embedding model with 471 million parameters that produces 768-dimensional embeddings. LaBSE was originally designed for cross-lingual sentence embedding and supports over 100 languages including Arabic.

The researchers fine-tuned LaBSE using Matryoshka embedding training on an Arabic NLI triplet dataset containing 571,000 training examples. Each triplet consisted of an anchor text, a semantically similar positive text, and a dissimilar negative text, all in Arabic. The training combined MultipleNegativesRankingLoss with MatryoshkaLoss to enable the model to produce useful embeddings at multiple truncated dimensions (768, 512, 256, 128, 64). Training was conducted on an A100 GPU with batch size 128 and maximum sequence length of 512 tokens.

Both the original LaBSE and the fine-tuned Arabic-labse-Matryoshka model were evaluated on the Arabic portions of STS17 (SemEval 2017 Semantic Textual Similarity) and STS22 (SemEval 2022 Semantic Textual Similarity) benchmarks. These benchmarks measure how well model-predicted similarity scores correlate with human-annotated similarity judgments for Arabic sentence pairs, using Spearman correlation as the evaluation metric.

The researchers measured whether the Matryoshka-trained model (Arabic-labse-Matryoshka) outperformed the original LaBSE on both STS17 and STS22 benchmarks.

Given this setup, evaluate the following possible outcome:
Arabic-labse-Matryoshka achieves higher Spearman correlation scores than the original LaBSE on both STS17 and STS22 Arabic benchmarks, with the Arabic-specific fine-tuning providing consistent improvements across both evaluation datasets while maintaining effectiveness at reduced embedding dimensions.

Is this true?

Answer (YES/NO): NO